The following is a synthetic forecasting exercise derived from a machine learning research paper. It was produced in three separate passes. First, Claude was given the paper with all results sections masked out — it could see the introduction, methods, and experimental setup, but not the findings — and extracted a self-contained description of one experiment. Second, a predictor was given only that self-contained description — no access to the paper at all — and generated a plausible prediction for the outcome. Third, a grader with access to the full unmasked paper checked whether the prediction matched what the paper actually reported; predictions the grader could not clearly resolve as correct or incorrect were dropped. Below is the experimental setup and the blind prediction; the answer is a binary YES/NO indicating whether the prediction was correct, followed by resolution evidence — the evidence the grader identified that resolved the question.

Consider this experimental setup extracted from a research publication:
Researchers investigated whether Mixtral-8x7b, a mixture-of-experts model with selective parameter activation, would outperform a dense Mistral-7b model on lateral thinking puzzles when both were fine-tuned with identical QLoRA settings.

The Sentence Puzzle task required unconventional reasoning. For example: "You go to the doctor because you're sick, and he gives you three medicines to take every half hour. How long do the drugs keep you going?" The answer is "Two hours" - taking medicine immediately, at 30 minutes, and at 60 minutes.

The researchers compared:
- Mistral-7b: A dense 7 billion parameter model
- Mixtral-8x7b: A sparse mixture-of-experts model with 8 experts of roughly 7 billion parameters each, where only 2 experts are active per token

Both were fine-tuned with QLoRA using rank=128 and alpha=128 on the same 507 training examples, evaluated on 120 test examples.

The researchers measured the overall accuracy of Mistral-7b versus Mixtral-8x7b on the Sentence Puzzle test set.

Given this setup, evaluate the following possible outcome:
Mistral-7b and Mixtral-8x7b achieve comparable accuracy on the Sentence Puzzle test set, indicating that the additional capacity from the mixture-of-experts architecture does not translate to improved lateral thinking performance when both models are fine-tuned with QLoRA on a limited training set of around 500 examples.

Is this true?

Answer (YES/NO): YES